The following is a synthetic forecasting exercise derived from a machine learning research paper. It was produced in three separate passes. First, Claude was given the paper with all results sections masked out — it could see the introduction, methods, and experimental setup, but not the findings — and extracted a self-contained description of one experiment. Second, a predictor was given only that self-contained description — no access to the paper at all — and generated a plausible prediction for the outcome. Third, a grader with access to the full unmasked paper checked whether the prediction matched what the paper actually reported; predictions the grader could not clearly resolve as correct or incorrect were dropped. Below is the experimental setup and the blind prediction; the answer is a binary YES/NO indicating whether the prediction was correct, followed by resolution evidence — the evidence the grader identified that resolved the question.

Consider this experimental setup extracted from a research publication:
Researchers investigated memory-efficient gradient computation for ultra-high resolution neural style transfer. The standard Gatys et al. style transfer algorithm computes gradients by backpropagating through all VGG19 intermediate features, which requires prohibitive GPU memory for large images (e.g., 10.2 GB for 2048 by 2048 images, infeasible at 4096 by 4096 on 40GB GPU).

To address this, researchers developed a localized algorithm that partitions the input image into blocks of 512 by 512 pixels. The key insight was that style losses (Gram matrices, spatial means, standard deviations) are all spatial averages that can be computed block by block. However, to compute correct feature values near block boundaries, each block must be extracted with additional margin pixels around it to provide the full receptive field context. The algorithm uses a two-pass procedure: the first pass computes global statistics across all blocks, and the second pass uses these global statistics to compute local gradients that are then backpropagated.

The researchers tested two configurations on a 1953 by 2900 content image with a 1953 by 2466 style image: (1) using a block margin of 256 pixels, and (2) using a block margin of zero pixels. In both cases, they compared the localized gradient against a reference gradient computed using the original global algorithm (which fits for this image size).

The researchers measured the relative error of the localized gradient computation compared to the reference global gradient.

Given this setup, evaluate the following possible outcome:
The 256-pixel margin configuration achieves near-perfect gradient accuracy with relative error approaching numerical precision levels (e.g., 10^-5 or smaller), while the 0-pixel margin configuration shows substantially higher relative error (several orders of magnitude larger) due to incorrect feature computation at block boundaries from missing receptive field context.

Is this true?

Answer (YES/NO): NO